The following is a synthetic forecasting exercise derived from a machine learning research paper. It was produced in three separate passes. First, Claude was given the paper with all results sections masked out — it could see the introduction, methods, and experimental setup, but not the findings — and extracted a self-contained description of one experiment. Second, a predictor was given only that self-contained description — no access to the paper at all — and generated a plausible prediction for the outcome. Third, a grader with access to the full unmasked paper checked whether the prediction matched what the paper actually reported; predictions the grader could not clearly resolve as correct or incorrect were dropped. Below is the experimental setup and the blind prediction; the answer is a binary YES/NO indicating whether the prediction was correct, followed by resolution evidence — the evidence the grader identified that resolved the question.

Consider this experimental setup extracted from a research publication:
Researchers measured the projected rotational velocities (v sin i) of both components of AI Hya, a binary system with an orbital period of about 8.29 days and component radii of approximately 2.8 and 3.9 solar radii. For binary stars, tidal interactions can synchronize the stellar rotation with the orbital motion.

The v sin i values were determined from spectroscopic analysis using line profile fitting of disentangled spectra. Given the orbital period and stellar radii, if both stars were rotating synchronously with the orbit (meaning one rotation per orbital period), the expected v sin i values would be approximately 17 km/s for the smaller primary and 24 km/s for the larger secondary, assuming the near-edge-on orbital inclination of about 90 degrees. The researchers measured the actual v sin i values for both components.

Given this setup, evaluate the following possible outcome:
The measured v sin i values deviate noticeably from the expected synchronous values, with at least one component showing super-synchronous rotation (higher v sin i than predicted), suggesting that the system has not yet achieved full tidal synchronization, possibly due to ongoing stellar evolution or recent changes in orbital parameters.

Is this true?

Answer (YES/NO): YES